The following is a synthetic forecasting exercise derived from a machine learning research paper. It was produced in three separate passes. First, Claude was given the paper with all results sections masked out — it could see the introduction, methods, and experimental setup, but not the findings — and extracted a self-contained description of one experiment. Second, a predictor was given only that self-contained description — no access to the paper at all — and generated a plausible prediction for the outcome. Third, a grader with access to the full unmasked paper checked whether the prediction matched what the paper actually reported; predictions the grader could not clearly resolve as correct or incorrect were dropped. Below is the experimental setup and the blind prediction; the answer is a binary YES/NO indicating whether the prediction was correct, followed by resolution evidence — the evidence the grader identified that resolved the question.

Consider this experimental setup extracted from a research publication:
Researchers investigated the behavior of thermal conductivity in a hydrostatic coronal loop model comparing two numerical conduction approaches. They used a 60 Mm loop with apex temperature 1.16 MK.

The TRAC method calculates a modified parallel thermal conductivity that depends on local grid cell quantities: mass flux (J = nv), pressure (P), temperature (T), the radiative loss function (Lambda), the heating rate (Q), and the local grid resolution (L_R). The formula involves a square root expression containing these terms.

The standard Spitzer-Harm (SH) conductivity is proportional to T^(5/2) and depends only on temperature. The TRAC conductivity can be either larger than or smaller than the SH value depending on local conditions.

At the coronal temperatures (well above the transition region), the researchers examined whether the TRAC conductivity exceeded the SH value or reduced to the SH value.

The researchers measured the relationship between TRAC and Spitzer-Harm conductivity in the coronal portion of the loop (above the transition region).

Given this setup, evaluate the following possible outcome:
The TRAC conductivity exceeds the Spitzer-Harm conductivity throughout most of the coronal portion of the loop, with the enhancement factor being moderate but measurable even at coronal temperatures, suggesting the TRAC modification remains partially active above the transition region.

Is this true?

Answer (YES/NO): NO